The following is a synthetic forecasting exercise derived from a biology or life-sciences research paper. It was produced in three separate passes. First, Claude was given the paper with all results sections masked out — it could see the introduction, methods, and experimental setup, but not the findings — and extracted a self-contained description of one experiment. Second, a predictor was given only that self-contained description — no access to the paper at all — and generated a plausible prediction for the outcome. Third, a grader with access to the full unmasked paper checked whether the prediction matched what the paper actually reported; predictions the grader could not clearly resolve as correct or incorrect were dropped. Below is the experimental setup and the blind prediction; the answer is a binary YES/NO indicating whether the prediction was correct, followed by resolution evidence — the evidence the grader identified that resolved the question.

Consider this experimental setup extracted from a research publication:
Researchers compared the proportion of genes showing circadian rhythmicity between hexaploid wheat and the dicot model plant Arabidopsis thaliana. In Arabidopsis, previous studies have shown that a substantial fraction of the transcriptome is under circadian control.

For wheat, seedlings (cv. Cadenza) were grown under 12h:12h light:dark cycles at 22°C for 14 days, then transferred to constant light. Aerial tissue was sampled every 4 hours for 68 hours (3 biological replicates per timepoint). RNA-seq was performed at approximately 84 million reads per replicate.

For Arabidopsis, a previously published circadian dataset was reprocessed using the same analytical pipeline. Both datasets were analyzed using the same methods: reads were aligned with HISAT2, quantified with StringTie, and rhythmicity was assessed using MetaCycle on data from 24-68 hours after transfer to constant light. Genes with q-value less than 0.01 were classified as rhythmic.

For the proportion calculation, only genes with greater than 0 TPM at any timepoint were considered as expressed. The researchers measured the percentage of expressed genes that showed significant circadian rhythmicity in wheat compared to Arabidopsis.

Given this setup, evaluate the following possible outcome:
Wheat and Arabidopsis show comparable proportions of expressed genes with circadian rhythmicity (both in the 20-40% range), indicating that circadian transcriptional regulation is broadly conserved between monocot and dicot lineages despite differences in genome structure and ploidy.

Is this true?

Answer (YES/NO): NO